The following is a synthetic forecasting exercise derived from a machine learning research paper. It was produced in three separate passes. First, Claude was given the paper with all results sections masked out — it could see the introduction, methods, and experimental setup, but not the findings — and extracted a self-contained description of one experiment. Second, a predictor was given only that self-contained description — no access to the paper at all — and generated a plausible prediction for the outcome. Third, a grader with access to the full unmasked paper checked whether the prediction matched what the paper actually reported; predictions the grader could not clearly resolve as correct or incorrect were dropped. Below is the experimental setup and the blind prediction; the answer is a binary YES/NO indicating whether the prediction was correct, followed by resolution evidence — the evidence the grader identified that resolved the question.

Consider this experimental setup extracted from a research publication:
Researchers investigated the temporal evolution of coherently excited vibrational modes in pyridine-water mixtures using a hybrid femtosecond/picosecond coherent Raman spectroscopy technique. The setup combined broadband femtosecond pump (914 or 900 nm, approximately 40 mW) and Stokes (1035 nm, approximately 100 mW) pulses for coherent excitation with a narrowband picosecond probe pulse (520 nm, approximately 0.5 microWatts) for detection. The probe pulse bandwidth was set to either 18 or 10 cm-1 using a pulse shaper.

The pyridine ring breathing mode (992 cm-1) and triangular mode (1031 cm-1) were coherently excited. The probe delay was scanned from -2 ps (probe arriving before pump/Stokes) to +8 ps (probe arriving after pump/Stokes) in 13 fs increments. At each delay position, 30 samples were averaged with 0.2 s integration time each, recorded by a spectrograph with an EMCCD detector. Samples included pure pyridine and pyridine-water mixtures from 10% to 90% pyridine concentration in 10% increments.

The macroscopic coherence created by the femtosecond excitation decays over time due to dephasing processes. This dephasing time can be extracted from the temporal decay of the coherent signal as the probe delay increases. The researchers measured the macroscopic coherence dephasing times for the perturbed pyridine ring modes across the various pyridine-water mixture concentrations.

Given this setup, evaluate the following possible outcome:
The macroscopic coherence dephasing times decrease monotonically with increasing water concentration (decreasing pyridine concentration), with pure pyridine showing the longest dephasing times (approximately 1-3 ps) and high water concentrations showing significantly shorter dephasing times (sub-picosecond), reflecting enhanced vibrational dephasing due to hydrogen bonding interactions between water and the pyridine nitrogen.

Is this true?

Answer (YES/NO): NO